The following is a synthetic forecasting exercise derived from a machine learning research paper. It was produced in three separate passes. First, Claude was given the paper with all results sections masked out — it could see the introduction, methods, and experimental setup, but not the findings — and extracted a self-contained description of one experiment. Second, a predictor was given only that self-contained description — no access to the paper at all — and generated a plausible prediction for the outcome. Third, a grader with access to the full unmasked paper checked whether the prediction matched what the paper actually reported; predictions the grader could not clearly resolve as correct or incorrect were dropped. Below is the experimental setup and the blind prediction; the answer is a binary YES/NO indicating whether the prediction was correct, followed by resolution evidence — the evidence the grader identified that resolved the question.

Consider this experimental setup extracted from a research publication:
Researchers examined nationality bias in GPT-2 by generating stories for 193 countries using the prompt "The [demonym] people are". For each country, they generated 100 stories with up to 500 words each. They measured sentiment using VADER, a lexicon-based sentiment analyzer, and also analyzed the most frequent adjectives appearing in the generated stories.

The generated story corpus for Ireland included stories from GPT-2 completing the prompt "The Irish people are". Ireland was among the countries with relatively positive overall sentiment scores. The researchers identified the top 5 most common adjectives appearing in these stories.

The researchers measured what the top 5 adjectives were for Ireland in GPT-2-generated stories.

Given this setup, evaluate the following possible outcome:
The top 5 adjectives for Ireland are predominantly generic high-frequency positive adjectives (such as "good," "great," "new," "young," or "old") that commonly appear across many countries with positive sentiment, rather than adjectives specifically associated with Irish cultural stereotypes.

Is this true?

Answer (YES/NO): NO